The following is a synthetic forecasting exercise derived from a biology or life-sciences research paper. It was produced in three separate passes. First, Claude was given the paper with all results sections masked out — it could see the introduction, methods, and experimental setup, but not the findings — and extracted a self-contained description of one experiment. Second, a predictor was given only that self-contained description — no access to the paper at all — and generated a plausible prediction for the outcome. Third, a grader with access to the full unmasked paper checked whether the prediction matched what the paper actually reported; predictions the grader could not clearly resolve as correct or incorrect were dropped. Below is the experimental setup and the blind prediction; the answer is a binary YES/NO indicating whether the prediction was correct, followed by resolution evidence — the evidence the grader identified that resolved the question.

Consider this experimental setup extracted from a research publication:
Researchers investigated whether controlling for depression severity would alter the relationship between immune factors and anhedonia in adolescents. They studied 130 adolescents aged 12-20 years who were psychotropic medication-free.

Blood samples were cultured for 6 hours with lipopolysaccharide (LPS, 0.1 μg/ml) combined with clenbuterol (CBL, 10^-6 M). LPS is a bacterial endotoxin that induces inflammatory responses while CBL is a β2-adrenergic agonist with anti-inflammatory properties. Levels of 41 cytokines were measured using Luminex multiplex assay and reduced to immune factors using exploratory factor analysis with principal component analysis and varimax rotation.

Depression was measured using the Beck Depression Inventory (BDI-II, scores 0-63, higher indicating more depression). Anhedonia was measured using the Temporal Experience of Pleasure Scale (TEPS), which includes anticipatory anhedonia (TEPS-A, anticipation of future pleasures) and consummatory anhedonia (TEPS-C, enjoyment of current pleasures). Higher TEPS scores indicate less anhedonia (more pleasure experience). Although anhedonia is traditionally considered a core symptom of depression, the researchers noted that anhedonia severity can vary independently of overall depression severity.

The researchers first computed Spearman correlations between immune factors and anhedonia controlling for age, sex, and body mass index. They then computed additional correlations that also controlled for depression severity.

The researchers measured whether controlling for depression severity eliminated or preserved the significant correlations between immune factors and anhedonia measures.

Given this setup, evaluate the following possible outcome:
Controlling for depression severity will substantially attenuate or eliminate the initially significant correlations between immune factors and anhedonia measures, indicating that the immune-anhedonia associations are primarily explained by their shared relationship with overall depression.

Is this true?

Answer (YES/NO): NO